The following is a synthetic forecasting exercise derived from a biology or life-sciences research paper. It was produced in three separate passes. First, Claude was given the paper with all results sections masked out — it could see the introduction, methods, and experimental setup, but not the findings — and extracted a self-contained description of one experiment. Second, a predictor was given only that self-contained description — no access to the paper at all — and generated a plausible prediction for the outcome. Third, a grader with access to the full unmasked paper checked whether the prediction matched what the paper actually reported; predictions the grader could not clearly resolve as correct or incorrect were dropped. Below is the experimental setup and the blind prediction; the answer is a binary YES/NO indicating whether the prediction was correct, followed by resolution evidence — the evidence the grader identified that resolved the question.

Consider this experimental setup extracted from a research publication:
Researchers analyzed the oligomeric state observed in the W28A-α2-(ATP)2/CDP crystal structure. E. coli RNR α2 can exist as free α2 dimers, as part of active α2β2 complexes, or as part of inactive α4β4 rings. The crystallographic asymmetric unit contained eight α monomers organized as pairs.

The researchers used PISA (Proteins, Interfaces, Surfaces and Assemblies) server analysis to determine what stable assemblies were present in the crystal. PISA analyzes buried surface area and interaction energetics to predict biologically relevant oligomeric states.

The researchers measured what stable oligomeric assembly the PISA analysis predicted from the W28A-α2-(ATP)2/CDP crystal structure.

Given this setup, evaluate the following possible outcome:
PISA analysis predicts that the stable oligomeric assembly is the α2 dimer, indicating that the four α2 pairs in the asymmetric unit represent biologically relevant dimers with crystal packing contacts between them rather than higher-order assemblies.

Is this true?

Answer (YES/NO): YES